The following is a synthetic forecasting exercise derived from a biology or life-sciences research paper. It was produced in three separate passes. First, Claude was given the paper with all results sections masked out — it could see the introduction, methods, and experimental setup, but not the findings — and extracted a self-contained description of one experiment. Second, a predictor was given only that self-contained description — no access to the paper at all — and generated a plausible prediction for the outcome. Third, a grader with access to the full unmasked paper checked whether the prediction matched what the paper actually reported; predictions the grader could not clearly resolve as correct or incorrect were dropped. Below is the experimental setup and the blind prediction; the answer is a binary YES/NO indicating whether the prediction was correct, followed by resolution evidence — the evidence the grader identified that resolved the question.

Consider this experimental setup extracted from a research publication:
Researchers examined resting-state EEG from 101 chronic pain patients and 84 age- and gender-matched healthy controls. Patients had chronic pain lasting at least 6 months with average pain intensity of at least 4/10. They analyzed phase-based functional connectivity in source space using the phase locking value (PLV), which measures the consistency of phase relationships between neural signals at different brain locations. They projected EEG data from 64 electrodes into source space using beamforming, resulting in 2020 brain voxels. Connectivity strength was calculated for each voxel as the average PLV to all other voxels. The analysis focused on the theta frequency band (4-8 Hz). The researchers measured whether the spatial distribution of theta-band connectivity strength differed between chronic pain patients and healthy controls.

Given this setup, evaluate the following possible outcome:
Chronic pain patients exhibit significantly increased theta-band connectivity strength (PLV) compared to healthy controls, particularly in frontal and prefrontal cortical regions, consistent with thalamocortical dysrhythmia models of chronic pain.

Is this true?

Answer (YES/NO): YES